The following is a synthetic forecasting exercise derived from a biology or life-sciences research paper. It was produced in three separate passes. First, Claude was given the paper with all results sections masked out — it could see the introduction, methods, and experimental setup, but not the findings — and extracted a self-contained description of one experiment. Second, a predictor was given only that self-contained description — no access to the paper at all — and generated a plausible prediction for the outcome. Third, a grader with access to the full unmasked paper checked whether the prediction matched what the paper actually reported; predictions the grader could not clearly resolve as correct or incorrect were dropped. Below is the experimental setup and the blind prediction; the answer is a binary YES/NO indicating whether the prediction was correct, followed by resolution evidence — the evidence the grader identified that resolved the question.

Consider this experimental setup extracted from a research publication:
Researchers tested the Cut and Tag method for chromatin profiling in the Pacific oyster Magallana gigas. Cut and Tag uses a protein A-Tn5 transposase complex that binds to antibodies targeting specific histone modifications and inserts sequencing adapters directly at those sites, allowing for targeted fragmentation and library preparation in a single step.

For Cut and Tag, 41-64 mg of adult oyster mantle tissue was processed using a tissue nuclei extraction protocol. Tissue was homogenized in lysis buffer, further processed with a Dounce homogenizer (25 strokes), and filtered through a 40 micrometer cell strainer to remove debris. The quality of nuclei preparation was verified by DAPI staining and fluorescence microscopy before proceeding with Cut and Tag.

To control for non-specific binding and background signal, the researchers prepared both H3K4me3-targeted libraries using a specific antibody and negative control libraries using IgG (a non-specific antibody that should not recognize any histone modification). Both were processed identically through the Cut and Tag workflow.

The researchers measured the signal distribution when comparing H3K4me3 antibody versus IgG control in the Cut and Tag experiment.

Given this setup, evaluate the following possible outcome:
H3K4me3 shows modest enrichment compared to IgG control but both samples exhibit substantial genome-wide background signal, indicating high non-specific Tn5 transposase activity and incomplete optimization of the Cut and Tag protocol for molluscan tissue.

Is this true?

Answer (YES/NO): NO